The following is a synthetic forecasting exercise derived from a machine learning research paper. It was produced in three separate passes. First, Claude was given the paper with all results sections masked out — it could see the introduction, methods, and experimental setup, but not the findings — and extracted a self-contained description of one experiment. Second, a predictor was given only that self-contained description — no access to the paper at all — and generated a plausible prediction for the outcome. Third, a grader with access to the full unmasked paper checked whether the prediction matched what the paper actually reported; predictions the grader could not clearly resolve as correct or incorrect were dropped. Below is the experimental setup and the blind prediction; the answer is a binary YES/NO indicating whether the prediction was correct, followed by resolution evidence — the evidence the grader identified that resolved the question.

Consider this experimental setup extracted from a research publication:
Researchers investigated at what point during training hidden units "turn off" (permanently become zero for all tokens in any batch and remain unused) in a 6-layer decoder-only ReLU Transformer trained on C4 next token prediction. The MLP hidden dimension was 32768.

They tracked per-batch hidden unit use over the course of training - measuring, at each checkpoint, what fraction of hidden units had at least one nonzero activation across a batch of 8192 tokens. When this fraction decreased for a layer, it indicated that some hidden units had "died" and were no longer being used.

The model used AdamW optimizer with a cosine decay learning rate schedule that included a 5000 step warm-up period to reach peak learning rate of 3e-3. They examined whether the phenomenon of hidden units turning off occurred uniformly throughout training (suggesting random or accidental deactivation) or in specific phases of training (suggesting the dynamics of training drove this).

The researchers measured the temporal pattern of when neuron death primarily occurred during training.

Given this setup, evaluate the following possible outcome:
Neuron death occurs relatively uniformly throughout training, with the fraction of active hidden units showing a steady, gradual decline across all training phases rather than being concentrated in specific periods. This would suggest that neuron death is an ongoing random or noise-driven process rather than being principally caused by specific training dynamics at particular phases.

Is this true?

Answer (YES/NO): NO